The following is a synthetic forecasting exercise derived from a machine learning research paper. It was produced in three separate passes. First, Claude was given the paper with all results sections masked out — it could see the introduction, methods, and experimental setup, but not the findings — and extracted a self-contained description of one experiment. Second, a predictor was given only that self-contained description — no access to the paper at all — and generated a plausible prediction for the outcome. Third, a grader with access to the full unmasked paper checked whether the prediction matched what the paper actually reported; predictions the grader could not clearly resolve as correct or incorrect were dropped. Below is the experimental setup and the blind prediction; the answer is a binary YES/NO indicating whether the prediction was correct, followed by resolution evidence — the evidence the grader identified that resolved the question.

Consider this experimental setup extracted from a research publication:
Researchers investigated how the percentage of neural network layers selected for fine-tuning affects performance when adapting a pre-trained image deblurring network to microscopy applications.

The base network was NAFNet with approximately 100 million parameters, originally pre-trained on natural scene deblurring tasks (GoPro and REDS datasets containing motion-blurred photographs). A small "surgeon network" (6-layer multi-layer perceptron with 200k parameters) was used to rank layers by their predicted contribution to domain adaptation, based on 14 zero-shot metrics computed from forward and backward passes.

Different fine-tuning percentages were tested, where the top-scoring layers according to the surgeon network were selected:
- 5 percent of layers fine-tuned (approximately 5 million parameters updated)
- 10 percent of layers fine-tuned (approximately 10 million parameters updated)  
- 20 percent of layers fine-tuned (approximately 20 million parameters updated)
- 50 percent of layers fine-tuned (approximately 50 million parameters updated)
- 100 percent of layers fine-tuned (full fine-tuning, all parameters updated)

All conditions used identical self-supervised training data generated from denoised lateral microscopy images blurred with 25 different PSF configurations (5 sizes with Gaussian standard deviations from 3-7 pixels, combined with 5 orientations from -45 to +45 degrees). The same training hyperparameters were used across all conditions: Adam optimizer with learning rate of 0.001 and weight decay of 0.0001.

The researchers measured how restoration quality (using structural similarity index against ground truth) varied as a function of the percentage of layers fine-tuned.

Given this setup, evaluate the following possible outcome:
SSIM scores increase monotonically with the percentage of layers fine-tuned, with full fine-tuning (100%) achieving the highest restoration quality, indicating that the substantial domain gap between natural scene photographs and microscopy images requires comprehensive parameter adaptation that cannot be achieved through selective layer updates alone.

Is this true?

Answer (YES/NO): NO